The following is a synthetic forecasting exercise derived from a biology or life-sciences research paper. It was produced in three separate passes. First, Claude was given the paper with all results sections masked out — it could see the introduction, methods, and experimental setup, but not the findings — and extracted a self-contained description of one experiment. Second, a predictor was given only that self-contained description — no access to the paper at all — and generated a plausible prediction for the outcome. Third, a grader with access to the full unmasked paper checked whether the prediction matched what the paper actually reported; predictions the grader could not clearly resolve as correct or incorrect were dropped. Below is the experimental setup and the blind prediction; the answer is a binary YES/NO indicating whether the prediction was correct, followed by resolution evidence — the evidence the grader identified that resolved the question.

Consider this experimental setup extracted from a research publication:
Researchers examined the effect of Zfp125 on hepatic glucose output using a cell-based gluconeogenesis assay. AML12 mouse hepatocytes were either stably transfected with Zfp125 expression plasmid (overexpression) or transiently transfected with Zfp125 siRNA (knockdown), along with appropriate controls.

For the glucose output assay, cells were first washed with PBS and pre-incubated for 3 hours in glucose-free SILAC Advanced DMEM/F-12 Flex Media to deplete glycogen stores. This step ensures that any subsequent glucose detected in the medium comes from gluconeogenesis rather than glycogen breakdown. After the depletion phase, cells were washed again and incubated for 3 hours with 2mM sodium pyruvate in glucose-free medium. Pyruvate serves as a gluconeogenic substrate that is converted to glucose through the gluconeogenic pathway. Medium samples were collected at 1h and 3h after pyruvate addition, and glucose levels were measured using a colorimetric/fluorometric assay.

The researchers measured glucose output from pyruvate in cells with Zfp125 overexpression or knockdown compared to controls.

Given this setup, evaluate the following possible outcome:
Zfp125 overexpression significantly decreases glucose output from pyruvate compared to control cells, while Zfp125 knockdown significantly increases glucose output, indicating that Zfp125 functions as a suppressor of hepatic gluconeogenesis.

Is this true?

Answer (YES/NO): NO